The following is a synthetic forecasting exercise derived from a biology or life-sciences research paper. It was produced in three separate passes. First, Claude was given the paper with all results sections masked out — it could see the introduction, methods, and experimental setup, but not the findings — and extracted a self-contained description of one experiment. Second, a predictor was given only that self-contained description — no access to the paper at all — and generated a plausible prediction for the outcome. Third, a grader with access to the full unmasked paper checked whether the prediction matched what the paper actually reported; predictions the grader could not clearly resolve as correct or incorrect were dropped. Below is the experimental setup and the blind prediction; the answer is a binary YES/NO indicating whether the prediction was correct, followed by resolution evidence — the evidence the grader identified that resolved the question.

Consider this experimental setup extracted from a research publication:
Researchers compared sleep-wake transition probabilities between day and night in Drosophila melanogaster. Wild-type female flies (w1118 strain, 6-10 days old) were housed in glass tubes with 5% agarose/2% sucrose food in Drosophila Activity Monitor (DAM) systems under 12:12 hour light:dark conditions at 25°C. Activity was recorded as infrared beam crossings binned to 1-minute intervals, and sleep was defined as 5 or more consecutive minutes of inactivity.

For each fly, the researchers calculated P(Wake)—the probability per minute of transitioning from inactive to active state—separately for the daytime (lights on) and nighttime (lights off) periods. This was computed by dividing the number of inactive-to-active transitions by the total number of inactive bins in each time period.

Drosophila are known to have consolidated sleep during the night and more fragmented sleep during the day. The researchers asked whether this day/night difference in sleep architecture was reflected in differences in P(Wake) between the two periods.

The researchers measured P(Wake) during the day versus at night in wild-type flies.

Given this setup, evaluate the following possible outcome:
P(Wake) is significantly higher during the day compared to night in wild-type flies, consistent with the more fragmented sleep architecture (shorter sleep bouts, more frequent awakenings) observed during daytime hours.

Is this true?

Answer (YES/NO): YES